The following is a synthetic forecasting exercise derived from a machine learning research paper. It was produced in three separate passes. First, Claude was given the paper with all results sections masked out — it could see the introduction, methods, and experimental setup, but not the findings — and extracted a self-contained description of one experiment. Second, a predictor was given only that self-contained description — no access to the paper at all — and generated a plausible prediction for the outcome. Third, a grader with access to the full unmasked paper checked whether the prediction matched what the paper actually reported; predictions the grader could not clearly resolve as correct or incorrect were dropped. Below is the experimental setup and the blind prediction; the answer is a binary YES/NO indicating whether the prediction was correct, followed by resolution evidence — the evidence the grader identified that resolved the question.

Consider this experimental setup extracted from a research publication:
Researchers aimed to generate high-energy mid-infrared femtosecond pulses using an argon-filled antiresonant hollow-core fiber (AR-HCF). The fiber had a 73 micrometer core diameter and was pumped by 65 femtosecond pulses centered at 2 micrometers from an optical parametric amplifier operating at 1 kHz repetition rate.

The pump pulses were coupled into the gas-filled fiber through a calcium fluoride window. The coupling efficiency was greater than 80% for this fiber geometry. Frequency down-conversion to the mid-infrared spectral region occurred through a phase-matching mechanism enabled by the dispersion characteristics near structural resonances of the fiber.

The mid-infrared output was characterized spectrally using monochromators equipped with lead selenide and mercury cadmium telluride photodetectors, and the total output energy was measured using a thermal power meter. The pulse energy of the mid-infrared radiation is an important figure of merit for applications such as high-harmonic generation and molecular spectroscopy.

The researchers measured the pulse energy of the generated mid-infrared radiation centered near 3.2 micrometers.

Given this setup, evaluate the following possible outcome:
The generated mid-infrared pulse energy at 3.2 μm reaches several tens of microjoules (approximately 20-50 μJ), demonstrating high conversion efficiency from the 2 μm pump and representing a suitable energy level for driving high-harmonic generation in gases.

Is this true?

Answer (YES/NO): NO